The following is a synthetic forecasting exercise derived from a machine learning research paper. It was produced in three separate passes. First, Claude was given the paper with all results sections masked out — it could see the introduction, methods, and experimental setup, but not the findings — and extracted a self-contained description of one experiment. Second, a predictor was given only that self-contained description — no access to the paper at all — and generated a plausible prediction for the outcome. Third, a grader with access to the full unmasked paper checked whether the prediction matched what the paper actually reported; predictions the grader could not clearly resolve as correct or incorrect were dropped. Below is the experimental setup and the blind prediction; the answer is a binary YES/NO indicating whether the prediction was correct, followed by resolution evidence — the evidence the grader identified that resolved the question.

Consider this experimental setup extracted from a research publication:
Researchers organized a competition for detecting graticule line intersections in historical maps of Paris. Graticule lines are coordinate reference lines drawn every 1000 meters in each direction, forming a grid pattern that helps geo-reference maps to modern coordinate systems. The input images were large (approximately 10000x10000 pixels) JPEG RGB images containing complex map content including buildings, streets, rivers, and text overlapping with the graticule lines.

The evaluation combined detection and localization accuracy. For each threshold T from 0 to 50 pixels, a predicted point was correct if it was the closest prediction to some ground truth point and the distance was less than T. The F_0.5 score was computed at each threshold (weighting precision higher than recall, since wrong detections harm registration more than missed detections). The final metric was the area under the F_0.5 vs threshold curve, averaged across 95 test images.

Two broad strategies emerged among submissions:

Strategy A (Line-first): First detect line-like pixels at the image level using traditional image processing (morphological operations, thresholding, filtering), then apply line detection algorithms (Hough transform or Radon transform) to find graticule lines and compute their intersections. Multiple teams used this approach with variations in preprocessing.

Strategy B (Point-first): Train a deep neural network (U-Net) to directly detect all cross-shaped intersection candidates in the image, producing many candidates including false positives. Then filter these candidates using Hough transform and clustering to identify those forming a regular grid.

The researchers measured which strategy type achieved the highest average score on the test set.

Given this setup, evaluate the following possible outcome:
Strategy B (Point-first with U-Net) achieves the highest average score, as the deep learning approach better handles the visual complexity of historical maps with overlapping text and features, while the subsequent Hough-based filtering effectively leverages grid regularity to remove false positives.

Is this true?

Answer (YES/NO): NO